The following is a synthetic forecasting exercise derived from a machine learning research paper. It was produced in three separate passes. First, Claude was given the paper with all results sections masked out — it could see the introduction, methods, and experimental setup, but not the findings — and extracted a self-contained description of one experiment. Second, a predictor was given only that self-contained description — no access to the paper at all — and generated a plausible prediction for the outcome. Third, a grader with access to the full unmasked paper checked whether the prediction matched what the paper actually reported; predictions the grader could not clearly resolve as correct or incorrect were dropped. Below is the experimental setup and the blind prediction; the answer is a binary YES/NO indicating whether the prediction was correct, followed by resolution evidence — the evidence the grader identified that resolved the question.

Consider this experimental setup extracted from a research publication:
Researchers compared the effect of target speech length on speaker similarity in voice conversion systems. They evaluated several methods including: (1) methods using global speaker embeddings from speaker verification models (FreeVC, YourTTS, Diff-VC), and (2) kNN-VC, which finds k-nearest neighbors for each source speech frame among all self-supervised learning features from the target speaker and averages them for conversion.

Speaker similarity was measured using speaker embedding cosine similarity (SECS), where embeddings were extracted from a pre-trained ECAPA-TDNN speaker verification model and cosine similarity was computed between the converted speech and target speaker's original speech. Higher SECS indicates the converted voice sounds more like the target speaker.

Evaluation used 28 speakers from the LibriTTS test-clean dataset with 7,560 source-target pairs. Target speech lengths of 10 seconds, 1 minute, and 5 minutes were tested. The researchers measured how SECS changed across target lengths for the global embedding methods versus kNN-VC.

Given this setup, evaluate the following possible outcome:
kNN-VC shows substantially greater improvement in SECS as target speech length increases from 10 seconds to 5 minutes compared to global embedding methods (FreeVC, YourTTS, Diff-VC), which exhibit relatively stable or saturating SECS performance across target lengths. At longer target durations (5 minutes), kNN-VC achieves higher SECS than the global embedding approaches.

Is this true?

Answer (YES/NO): YES